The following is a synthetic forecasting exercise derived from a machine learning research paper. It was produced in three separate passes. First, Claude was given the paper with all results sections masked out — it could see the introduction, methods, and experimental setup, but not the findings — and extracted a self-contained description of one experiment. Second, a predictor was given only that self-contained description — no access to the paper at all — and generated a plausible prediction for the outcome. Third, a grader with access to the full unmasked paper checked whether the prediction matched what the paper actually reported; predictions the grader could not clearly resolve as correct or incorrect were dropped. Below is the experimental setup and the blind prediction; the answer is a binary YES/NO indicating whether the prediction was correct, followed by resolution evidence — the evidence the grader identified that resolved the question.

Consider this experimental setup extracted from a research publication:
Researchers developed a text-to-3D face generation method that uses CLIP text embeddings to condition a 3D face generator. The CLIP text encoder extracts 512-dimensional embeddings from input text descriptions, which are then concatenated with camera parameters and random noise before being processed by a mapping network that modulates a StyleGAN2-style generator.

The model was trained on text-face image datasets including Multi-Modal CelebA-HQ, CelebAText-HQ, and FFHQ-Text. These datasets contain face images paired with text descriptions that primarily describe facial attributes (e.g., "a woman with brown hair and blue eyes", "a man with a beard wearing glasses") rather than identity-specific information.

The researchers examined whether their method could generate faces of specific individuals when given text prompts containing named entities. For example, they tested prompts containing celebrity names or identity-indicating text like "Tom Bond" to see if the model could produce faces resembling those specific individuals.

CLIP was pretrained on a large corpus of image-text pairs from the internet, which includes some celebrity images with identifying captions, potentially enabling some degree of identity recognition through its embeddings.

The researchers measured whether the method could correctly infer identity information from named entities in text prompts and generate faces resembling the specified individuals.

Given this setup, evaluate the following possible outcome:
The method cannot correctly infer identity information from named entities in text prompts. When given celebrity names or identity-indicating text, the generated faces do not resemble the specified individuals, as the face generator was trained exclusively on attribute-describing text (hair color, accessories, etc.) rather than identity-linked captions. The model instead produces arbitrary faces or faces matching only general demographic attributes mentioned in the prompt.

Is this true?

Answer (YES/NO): YES